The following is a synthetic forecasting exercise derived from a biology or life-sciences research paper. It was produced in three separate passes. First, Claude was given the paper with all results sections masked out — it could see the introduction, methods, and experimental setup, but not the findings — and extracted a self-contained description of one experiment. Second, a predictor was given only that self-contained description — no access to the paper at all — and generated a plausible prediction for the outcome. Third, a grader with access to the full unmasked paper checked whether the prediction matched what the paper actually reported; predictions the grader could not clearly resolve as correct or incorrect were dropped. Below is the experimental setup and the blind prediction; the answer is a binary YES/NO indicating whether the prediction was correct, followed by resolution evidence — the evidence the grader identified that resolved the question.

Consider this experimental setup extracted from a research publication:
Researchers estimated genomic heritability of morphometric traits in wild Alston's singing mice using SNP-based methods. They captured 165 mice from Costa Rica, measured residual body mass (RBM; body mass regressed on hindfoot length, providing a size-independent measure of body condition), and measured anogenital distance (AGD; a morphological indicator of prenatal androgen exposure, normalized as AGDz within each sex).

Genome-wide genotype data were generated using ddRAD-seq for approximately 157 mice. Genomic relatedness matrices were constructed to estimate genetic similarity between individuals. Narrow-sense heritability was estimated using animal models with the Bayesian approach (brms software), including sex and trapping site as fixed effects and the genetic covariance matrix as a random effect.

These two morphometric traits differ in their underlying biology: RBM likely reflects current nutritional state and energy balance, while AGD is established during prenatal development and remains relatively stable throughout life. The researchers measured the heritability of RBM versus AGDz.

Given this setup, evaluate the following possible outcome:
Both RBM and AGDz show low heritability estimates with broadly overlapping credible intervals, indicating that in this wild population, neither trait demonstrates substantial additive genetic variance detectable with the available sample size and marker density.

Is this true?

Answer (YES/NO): NO